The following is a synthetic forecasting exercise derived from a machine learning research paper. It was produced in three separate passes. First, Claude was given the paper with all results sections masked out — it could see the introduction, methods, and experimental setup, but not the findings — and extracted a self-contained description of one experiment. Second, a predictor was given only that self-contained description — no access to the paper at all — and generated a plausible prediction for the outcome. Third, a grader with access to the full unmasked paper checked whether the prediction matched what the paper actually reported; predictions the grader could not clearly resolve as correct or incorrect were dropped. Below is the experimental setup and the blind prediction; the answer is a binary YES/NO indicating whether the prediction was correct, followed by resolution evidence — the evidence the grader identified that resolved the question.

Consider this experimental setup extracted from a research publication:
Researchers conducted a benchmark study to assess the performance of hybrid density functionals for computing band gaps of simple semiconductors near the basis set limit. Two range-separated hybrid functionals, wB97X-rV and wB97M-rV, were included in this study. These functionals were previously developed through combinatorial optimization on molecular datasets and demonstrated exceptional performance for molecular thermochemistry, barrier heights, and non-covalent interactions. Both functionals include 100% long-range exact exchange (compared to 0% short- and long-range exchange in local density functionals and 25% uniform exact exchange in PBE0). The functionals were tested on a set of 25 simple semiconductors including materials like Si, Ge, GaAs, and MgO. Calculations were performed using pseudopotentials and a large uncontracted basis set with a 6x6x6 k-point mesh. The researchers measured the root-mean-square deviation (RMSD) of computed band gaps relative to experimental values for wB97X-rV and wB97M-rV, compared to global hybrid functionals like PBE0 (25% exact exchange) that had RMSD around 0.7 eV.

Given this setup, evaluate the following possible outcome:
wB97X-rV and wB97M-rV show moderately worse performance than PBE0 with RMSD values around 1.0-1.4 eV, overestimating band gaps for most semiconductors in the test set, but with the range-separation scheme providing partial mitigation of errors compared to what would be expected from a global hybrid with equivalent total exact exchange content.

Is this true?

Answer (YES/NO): NO